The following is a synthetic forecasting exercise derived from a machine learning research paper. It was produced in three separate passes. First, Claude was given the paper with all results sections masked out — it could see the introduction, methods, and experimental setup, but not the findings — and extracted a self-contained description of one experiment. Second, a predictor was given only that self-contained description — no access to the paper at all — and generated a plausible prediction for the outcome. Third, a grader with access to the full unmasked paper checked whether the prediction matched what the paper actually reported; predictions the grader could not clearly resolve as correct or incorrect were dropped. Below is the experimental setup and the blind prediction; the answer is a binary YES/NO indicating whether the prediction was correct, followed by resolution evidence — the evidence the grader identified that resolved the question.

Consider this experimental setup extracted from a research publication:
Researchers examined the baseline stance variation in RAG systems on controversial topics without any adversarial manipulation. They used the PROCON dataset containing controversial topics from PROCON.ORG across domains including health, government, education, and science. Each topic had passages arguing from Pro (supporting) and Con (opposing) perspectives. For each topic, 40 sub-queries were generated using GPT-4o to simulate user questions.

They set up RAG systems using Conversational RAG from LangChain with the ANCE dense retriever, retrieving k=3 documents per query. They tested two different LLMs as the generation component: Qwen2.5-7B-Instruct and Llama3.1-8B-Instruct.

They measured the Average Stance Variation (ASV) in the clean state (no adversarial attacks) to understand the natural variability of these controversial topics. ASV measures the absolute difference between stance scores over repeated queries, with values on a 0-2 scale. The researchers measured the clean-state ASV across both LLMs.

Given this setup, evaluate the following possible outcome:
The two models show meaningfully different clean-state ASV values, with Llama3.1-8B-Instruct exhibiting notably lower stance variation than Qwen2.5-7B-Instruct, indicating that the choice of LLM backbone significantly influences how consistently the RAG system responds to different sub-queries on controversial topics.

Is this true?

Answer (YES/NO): NO